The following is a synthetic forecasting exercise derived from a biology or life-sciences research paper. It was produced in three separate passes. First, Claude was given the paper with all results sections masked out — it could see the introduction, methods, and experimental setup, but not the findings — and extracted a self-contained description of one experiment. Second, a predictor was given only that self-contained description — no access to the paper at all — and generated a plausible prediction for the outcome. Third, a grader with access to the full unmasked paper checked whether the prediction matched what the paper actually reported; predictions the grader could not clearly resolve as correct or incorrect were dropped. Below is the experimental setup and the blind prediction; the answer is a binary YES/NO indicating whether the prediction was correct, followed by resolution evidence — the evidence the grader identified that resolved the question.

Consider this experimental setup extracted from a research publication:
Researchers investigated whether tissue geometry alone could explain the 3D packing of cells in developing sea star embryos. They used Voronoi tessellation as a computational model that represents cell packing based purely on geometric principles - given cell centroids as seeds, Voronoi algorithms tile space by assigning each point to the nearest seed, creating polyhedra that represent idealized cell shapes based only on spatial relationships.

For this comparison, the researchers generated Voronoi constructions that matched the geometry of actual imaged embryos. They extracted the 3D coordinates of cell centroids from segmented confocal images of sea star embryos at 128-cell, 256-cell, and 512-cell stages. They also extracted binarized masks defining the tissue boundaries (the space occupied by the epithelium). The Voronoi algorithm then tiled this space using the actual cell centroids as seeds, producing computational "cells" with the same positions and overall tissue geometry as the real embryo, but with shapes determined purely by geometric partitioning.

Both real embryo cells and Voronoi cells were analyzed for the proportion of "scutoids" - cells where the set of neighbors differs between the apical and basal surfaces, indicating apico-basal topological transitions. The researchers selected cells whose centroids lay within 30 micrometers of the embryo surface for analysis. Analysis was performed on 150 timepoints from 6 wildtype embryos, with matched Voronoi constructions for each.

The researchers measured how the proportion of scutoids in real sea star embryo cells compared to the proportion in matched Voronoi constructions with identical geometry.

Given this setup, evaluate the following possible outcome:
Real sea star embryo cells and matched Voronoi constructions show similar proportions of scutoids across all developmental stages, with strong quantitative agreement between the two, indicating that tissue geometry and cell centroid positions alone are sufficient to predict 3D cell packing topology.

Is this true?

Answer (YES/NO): NO